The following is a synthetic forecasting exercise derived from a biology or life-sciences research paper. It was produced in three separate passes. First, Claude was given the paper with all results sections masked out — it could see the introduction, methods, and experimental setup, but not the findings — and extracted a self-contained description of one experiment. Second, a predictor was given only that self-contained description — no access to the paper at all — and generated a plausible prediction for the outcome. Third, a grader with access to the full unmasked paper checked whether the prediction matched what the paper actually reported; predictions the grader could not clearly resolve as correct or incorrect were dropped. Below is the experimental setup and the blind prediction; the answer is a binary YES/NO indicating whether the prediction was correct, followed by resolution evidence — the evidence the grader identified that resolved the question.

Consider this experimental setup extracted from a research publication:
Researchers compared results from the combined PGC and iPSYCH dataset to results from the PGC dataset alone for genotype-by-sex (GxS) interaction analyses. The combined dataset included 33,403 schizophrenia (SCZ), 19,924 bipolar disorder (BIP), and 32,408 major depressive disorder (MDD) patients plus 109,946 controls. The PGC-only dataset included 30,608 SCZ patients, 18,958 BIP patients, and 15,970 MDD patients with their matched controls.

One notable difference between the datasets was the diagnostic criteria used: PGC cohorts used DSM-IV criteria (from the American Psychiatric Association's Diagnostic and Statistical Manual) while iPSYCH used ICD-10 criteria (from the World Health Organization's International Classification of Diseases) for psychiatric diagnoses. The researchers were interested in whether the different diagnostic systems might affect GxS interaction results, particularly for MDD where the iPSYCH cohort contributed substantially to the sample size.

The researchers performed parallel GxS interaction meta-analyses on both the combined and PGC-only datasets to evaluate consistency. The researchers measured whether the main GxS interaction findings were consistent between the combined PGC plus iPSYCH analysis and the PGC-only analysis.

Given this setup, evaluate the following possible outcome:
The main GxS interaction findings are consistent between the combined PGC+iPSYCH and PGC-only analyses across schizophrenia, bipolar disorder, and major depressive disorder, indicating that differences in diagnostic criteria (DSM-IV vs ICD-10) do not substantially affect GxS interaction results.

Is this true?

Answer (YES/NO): NO